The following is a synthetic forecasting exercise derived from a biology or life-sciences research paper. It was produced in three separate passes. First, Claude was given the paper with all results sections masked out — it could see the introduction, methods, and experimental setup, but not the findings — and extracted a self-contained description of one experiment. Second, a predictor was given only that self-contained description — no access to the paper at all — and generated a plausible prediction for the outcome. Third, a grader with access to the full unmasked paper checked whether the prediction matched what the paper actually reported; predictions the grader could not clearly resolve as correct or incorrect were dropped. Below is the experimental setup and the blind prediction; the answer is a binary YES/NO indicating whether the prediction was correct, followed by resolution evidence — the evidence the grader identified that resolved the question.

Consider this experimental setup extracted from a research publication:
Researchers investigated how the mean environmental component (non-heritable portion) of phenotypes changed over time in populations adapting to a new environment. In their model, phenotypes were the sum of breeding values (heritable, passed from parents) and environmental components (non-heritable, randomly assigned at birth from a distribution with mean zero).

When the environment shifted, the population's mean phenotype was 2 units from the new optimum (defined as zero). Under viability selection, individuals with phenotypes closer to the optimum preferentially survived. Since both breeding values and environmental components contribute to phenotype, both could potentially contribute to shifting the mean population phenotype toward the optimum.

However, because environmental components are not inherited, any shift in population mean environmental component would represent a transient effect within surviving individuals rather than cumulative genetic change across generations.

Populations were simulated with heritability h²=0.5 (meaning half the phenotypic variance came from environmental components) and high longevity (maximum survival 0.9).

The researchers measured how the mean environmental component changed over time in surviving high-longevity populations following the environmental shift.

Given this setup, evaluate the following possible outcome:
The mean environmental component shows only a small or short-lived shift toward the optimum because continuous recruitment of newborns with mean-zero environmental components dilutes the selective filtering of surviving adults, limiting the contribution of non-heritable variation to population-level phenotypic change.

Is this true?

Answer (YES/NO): NO